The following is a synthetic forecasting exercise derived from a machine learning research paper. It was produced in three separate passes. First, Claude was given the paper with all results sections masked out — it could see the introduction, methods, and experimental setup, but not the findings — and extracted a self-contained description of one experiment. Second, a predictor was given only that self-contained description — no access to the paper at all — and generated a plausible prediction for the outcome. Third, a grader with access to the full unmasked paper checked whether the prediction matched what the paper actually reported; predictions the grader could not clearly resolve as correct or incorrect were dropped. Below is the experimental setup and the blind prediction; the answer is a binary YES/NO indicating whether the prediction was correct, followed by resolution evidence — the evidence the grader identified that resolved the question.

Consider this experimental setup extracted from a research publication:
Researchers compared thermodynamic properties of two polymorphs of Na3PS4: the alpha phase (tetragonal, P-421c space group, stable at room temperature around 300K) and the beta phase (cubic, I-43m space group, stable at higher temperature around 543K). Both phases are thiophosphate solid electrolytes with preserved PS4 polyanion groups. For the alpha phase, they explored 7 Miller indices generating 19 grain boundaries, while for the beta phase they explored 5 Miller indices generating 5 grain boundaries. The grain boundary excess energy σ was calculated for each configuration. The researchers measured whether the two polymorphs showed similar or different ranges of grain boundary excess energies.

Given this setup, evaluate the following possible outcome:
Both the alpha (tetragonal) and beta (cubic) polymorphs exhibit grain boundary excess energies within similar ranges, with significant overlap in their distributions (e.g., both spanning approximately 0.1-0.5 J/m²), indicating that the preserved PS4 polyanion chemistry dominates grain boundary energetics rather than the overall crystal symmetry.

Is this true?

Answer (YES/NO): NO